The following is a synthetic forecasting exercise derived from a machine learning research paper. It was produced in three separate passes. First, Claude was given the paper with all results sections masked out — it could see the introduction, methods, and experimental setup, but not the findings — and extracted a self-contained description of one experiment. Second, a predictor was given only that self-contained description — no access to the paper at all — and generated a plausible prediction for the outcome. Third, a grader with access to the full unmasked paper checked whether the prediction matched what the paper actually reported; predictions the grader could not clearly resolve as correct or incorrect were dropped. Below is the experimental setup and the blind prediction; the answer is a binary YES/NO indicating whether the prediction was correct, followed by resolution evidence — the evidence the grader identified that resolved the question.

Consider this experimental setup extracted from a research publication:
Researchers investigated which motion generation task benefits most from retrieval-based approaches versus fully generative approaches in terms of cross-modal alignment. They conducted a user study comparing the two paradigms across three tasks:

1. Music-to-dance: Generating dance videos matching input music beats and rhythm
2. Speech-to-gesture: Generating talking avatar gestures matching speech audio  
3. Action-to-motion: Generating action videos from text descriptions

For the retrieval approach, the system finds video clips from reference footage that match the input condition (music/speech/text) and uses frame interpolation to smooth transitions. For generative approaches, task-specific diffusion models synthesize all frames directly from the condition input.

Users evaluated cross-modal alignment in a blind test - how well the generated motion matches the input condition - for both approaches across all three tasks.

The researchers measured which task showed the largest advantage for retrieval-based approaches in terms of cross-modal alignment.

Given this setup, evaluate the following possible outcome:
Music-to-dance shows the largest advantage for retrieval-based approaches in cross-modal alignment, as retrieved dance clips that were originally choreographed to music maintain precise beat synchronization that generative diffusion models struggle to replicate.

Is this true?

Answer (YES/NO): YES